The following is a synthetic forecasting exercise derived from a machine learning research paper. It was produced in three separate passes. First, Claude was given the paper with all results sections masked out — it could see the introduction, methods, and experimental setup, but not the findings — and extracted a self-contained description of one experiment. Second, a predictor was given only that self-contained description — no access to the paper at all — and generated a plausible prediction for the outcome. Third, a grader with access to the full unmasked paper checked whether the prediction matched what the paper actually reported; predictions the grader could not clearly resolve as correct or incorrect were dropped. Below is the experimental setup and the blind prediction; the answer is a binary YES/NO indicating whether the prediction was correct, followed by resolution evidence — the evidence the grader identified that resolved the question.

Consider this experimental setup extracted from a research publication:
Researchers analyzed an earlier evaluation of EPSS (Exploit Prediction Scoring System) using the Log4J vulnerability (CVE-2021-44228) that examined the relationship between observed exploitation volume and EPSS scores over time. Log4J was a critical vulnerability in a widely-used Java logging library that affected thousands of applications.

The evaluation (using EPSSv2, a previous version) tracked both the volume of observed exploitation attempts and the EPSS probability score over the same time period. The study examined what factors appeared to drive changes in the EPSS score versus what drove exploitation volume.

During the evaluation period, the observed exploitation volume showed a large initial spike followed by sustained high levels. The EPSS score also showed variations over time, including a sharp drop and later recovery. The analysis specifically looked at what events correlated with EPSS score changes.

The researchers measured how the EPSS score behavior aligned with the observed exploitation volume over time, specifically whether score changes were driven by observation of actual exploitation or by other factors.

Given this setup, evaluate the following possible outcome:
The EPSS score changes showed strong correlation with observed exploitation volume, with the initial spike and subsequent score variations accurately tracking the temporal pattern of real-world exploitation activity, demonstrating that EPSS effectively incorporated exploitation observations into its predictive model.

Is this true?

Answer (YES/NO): NO